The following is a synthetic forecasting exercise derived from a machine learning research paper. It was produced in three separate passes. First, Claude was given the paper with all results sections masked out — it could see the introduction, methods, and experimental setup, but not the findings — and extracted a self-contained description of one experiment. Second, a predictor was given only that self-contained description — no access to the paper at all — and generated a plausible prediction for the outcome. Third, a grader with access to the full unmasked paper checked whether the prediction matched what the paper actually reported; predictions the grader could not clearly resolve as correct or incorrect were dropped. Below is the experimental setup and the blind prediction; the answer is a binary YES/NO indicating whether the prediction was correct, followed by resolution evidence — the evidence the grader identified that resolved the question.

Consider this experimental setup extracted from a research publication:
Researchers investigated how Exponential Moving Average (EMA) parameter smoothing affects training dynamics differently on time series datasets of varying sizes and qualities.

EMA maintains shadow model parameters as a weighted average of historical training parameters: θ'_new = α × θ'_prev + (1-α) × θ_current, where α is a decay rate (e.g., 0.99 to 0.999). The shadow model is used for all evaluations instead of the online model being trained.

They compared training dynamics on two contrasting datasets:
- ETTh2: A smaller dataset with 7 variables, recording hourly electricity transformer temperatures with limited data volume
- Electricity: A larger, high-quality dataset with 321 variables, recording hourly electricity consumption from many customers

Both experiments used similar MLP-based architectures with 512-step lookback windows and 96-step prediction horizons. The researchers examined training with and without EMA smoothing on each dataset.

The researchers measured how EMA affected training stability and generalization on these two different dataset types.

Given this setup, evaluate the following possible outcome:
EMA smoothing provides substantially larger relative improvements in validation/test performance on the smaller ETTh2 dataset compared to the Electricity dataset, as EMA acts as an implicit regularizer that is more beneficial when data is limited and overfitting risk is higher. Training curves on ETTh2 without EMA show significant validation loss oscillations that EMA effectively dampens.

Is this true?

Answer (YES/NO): YES